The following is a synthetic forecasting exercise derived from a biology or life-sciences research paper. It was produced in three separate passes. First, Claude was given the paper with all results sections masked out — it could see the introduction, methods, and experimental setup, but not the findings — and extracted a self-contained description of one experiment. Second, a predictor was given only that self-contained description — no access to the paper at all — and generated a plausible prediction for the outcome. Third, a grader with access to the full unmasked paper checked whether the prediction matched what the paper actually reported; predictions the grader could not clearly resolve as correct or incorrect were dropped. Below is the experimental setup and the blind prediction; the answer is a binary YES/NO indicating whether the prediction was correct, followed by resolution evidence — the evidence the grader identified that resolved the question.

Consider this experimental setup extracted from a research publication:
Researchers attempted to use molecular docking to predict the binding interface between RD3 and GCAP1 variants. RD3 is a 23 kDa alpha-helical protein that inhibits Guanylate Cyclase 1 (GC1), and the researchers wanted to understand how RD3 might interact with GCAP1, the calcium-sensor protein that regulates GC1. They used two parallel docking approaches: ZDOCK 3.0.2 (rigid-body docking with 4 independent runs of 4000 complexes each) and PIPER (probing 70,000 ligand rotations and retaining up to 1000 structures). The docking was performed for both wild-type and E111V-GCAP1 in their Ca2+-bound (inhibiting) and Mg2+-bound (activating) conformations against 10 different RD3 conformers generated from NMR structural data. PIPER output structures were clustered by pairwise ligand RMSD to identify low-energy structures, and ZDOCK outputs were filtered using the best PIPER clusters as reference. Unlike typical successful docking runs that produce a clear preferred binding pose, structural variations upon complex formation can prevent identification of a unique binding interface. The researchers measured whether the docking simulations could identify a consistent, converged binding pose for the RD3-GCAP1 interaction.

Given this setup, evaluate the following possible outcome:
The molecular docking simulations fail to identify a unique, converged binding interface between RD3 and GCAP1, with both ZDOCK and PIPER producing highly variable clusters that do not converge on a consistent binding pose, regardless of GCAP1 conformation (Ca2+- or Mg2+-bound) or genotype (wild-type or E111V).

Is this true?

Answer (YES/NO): YES